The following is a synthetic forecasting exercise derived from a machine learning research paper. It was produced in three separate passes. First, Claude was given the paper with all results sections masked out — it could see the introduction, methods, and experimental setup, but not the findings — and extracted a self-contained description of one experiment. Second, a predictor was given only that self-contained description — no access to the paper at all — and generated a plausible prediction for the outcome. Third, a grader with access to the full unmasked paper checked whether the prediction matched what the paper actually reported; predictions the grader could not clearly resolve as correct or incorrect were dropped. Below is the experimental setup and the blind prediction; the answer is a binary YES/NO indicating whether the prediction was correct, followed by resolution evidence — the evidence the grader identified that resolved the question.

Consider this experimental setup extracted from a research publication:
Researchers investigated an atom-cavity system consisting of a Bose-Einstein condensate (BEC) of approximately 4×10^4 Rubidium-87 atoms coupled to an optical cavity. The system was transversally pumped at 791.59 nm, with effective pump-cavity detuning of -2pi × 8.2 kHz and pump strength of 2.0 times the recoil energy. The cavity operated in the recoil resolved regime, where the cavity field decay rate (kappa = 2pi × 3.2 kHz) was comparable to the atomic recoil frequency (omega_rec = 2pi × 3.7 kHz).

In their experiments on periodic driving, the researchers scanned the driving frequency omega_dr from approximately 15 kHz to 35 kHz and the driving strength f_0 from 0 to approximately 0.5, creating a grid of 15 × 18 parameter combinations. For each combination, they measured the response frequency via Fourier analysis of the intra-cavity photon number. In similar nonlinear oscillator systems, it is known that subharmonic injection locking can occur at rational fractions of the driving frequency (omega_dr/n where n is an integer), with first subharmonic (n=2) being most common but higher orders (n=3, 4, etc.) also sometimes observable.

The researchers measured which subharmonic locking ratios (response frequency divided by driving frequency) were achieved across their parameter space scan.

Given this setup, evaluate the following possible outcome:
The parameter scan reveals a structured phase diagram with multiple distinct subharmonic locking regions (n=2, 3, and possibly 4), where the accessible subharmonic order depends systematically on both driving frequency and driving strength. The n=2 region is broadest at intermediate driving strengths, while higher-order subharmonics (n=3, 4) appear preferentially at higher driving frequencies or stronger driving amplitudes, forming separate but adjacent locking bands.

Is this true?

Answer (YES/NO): NO